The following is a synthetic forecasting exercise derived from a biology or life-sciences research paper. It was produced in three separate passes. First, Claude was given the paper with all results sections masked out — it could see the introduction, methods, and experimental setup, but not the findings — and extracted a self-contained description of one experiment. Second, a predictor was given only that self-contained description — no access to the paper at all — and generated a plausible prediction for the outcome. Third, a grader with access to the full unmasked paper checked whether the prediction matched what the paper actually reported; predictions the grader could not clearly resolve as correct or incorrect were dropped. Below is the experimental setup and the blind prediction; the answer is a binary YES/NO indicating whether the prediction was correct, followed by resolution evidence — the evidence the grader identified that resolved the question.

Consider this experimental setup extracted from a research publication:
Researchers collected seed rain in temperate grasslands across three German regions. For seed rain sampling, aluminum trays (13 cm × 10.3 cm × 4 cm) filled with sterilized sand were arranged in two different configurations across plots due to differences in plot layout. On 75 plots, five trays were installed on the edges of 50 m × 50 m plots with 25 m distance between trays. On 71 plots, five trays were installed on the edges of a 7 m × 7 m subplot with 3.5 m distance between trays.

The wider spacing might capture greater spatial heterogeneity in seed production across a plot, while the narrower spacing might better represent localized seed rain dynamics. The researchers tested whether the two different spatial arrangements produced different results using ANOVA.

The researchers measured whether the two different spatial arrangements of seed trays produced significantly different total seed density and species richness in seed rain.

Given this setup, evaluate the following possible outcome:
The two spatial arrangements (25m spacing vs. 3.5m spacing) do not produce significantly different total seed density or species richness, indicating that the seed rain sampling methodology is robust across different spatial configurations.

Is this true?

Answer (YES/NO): YES